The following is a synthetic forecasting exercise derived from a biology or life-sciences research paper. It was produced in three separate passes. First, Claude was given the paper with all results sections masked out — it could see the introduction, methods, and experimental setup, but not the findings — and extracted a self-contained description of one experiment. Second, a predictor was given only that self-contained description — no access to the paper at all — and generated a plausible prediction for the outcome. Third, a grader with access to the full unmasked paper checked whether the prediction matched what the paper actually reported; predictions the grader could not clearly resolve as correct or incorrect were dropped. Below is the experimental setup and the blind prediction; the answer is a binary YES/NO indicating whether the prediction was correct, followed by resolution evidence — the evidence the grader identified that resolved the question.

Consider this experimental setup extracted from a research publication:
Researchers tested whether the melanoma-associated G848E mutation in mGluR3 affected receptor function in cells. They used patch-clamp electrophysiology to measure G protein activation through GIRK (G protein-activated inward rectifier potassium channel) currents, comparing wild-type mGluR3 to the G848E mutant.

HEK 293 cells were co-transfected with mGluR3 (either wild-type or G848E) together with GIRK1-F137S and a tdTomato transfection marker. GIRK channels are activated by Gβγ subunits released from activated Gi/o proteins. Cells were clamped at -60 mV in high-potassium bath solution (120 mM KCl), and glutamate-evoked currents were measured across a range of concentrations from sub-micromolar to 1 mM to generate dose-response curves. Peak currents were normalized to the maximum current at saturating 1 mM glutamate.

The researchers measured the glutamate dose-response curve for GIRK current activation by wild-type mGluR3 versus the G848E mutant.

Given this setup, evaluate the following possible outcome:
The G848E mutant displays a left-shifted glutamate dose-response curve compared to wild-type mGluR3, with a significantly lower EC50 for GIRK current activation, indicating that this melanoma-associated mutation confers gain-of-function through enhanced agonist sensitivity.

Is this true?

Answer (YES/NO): YES